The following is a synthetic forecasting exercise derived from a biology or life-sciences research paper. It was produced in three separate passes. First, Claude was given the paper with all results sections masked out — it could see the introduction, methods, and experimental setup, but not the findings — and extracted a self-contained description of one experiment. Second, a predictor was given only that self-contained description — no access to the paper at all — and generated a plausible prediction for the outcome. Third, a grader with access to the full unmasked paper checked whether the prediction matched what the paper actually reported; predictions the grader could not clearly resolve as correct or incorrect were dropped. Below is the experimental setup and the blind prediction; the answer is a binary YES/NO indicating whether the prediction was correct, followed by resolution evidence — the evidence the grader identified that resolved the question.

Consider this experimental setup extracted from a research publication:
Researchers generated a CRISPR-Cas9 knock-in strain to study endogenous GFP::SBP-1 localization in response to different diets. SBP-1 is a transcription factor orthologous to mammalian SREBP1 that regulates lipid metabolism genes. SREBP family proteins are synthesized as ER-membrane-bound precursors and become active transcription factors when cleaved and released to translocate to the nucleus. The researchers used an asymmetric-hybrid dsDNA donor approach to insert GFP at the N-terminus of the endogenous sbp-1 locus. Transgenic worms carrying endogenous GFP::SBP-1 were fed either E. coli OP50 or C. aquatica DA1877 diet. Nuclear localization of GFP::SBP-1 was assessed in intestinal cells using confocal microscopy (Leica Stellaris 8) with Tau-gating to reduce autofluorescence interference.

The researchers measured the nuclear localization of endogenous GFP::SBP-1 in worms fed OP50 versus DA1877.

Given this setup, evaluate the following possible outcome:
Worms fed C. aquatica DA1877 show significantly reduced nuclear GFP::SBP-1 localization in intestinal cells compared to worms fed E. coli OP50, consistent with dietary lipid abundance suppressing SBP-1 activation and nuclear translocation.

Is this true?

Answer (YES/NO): YES